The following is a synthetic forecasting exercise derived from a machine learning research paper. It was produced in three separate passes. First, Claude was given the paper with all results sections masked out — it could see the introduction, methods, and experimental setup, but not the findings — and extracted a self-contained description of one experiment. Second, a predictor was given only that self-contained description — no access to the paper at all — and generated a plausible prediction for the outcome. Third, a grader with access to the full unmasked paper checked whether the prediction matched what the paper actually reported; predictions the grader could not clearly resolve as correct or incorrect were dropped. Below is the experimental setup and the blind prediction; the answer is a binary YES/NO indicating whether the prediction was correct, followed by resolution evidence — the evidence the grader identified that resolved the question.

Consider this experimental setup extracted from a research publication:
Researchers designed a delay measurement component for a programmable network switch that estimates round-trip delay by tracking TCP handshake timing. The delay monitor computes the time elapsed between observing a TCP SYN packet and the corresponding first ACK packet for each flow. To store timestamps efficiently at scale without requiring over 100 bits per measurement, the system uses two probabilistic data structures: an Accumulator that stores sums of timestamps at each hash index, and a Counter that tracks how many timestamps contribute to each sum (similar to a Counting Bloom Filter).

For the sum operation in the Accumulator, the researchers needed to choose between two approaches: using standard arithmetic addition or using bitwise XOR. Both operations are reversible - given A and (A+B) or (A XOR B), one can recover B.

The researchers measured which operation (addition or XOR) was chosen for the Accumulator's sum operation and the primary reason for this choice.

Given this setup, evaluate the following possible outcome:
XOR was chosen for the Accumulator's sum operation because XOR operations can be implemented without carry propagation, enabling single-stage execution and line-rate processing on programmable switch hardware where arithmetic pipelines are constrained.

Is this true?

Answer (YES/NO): NO